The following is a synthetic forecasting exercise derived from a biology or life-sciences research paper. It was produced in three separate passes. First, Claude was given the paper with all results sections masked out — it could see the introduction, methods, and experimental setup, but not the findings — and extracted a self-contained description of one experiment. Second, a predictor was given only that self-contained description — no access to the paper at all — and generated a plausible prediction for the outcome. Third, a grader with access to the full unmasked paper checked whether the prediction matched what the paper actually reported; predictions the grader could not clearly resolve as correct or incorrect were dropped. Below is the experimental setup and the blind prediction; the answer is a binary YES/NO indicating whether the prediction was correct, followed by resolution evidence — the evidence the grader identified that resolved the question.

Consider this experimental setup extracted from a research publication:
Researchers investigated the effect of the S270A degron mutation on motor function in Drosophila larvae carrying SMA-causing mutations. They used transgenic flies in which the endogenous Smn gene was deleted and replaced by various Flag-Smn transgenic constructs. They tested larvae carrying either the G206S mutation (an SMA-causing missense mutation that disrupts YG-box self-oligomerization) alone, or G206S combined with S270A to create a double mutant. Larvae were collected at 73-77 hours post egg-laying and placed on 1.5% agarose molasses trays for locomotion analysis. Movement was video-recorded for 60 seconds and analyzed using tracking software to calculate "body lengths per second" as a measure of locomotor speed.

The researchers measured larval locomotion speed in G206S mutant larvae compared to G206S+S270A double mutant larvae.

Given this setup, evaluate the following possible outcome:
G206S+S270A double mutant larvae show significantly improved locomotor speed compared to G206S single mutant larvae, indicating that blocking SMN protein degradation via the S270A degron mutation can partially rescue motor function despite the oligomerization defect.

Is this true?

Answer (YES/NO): YES